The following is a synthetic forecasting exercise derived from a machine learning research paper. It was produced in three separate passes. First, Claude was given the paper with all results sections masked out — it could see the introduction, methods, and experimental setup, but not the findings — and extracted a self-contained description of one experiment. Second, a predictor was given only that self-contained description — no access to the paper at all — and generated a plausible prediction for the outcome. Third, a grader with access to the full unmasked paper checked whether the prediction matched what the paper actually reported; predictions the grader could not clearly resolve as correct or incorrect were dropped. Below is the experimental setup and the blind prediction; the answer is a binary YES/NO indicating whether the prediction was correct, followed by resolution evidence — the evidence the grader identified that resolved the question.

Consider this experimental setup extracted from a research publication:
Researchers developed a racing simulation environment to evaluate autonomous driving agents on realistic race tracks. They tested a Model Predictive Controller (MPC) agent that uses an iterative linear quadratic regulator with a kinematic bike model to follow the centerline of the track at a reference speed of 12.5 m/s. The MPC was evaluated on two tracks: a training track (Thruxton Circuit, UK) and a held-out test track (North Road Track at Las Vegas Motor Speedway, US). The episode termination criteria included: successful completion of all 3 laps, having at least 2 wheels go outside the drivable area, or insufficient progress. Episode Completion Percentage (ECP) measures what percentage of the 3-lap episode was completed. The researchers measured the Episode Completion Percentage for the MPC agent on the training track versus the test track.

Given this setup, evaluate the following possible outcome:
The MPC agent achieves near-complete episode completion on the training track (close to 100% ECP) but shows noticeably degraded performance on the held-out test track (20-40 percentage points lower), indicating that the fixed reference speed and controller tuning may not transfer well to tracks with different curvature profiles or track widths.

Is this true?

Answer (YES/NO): YES